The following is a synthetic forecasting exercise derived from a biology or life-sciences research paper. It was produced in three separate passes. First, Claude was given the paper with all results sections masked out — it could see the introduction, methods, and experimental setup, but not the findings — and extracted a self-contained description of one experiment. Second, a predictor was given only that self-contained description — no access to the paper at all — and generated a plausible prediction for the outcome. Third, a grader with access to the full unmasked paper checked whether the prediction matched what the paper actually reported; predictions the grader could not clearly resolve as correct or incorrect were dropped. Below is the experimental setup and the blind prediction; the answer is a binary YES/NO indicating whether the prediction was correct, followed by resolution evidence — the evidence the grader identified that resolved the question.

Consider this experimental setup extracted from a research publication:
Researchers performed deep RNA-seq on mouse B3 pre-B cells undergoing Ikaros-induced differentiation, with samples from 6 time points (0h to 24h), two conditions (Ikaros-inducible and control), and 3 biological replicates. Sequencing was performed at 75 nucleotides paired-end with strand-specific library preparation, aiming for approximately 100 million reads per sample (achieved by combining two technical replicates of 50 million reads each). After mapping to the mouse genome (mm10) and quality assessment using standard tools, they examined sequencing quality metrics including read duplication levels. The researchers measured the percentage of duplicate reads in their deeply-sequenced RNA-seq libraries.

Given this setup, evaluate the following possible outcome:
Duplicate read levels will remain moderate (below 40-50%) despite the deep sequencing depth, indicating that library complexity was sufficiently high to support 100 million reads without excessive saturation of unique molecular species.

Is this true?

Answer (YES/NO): NO